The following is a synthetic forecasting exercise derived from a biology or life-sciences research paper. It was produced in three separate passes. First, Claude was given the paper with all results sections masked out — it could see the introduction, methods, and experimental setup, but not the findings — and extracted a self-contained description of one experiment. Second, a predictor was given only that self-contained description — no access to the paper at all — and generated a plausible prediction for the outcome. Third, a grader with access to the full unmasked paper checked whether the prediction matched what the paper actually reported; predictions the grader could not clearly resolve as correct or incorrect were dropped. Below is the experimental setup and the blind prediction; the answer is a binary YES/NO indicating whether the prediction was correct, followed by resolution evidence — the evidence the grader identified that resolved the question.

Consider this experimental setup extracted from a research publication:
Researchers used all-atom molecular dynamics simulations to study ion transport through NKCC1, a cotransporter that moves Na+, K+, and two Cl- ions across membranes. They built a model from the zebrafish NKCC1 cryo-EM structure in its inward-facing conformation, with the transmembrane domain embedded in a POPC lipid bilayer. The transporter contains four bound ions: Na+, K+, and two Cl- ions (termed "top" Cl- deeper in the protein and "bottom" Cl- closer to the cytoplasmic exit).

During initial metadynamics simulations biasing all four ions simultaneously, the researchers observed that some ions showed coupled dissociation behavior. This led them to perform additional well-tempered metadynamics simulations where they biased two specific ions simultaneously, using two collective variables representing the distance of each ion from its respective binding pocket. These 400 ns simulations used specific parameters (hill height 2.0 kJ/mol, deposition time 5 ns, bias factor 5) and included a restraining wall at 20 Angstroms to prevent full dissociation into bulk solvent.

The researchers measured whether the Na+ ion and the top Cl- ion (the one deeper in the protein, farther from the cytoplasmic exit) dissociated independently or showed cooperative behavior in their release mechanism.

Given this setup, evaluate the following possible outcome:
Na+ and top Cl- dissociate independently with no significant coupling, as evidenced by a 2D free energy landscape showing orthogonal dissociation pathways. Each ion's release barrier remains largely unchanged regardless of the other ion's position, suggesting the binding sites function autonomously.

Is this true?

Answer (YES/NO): NO